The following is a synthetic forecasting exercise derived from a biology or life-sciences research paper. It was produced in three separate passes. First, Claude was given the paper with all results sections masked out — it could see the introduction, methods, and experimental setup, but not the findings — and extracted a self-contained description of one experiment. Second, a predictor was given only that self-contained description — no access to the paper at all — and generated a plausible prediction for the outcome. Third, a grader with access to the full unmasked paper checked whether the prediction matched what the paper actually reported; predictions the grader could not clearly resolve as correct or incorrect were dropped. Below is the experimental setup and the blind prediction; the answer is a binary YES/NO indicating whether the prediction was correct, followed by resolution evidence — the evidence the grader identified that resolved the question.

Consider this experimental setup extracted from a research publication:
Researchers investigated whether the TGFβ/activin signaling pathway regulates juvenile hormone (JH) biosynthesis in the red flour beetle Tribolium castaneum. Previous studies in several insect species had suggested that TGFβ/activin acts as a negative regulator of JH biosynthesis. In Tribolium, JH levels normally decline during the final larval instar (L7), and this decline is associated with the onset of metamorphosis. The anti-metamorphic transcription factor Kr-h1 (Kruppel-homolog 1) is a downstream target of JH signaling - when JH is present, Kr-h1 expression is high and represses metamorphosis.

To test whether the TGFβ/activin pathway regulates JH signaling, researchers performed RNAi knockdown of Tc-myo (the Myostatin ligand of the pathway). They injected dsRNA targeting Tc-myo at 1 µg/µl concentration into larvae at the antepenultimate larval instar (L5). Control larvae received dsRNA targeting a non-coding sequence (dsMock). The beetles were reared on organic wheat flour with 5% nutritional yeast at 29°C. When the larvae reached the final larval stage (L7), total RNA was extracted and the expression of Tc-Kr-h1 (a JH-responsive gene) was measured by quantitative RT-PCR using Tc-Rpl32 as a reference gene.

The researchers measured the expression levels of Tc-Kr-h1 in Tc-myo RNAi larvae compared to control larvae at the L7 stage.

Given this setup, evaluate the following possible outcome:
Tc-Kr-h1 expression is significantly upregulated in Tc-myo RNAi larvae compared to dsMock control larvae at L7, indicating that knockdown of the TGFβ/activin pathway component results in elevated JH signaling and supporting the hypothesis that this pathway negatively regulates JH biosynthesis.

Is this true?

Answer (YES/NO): YES